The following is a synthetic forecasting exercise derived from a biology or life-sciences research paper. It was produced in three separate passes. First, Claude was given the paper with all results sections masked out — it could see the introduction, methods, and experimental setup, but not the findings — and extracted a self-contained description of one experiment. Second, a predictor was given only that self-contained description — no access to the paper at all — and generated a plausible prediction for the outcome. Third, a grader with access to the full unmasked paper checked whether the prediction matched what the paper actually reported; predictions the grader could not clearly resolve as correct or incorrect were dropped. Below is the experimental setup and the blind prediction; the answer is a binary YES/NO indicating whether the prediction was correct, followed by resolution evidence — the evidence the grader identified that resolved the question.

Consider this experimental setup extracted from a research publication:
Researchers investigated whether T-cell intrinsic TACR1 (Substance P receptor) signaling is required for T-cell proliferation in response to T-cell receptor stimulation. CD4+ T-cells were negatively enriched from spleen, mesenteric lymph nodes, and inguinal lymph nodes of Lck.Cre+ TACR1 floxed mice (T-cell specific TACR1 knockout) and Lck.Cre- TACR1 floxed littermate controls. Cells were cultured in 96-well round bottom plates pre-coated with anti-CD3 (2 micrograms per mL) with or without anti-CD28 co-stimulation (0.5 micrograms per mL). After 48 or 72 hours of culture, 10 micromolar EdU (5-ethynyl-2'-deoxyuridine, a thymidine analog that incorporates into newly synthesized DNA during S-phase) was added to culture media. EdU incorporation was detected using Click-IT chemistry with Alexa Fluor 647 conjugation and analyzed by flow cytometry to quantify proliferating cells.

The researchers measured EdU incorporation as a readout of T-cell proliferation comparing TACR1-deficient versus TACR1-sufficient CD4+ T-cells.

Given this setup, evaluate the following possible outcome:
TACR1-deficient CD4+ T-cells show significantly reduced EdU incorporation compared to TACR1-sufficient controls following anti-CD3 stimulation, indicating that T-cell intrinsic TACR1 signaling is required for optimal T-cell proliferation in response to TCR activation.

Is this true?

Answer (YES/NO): NO